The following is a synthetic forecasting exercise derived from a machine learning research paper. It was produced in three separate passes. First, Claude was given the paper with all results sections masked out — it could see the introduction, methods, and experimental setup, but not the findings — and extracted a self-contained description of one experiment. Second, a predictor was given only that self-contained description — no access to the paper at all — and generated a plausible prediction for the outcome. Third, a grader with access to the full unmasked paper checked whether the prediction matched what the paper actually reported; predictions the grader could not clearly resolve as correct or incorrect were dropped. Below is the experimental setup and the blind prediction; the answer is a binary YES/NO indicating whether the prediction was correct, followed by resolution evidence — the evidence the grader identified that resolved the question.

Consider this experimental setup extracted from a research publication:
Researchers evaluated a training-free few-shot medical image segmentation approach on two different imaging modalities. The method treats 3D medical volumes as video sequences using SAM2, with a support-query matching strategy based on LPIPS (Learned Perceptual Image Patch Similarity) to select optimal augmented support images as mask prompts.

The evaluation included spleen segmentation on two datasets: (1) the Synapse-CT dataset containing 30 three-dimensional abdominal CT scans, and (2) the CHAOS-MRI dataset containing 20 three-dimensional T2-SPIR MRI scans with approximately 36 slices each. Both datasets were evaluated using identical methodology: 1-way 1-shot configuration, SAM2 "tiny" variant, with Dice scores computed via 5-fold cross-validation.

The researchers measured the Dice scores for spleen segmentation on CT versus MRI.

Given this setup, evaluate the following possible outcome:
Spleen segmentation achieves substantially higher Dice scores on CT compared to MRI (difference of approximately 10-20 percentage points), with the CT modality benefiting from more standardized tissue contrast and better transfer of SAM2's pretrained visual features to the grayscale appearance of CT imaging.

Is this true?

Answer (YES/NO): NO